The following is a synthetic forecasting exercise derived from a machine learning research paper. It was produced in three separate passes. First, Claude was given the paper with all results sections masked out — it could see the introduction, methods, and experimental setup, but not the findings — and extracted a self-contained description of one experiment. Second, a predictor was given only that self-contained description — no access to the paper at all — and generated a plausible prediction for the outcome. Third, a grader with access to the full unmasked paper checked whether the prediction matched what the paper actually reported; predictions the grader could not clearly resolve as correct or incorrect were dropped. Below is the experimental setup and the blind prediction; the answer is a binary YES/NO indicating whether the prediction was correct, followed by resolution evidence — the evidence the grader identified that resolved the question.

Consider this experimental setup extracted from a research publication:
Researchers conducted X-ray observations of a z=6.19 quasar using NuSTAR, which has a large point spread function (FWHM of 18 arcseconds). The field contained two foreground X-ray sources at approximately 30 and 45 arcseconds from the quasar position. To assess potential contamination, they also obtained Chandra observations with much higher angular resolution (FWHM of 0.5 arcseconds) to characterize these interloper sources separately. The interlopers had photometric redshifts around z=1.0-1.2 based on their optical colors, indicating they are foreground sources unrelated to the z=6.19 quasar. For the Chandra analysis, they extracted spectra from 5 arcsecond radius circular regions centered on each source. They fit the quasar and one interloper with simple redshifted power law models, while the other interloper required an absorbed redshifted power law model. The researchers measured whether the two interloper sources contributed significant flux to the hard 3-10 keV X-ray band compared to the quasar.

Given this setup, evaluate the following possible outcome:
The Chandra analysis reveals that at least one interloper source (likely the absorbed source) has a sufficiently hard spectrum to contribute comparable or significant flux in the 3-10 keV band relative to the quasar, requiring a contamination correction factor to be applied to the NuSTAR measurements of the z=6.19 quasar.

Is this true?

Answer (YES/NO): NO